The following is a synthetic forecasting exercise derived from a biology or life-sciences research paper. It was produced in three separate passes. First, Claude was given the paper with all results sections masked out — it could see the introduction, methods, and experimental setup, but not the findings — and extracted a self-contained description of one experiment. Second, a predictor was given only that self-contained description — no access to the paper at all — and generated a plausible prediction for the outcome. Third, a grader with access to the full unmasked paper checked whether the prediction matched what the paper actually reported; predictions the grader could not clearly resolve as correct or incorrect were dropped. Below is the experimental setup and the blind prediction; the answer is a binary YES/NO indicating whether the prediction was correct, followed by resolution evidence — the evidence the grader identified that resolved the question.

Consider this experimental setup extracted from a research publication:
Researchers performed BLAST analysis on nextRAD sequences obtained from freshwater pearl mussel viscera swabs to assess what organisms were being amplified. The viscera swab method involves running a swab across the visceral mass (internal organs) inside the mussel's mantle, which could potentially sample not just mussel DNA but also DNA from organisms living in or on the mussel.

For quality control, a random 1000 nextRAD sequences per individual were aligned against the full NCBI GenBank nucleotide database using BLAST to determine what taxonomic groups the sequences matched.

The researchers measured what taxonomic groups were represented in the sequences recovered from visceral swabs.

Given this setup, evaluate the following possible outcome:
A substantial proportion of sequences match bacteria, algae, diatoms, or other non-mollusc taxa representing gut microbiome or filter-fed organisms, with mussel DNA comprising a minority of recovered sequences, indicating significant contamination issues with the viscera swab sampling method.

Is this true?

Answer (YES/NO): NO